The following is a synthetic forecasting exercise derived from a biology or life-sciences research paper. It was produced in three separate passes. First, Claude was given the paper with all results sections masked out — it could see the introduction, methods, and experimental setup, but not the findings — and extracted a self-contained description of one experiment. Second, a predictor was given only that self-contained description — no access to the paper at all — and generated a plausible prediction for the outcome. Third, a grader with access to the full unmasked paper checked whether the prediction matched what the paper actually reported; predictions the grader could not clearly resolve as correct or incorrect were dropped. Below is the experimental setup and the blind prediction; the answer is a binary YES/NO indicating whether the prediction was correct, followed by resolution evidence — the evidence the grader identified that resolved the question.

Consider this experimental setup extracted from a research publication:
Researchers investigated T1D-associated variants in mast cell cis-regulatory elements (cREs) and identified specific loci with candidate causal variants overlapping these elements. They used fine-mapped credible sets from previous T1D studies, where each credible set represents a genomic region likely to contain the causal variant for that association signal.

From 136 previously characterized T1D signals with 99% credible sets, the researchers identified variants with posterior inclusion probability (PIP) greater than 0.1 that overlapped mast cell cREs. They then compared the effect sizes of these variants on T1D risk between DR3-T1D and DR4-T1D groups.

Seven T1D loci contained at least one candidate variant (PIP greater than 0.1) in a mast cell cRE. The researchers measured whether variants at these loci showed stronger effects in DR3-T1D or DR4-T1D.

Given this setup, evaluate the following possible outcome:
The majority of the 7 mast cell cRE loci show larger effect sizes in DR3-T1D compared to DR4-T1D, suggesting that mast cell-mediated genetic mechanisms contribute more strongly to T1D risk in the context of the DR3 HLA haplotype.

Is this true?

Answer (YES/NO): YES